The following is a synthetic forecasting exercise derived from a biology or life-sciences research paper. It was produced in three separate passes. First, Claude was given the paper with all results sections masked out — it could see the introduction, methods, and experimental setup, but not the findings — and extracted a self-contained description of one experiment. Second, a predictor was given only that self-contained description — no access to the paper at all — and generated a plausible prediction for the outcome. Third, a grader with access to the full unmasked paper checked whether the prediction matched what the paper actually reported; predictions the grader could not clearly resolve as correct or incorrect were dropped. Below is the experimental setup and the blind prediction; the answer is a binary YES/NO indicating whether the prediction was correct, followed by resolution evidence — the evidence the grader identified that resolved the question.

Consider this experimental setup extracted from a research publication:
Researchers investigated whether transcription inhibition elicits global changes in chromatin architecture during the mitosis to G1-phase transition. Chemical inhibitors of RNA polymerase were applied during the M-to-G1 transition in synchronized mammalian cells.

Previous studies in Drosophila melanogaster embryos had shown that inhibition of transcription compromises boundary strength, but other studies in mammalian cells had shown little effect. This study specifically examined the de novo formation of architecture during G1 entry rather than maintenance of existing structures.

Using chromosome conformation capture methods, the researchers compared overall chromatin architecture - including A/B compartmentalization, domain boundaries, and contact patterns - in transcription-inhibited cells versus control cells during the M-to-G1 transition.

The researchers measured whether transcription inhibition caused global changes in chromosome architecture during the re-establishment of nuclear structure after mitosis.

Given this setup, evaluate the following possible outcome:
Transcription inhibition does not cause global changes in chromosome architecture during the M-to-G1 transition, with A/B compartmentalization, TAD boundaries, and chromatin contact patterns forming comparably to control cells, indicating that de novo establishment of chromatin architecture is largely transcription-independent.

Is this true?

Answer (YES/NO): YES